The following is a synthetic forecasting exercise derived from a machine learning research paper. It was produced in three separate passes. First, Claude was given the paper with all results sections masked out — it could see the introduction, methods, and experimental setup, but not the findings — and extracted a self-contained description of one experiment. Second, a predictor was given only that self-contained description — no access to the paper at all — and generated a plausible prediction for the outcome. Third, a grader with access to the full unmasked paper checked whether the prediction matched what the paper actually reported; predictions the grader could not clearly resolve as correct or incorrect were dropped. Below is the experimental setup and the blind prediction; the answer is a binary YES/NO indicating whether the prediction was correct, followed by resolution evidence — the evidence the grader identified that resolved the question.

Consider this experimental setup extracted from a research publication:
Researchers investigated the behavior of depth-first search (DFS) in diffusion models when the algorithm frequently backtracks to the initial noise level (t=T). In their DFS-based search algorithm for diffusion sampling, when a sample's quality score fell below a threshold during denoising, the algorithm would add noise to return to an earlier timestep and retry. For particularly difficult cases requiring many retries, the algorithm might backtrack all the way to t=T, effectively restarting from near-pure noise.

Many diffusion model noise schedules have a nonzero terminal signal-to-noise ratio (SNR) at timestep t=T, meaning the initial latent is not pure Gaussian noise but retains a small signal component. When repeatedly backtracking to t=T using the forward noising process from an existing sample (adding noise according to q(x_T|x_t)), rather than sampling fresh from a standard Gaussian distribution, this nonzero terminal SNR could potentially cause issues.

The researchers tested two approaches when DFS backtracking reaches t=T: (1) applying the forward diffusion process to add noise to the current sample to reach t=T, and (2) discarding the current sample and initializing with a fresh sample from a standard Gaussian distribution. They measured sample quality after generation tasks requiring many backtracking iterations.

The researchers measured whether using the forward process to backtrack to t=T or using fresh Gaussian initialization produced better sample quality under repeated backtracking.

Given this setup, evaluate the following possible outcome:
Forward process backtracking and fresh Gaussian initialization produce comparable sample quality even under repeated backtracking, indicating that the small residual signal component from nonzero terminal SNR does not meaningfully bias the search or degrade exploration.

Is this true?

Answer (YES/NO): NO